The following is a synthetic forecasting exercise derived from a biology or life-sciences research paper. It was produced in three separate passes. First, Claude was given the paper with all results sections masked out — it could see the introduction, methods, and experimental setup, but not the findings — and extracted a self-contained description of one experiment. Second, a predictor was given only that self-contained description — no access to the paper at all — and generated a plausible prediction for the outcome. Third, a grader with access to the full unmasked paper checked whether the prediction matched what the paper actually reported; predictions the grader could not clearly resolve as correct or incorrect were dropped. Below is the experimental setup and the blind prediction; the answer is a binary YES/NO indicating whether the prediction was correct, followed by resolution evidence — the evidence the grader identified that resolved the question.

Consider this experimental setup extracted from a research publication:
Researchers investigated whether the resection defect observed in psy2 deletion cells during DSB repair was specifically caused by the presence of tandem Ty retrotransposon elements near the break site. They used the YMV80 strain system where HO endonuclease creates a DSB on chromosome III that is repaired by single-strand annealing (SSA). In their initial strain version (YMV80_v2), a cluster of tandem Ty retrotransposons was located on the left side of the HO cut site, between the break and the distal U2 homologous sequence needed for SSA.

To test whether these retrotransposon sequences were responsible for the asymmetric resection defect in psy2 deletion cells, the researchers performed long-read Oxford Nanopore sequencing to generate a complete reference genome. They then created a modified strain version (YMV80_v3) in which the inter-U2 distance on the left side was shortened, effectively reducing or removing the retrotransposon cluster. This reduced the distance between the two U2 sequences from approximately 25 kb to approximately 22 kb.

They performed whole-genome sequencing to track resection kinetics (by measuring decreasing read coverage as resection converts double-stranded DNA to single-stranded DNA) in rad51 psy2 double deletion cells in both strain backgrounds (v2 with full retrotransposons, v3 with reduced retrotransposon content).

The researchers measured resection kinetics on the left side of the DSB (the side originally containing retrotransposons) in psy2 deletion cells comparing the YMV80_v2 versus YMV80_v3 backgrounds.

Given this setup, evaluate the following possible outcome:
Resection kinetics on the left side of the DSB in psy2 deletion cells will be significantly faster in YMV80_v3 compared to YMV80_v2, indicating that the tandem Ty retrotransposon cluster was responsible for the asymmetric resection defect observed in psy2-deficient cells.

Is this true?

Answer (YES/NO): YES